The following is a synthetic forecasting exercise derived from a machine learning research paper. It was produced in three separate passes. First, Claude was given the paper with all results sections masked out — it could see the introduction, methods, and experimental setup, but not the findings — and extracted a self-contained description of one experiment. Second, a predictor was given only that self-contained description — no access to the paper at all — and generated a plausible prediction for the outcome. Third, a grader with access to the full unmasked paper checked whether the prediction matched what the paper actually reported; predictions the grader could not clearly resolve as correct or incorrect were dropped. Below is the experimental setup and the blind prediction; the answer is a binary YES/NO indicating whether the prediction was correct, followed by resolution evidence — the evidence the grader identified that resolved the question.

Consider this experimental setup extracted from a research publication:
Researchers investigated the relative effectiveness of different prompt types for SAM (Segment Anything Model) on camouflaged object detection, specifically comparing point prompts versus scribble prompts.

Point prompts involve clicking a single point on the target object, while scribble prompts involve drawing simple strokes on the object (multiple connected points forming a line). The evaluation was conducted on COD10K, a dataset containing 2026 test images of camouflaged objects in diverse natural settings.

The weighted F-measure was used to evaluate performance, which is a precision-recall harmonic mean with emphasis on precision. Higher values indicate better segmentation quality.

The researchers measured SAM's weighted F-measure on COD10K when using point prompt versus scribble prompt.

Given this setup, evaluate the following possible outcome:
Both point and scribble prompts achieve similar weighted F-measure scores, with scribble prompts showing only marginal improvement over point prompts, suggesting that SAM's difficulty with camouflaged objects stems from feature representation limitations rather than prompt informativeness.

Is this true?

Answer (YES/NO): NO